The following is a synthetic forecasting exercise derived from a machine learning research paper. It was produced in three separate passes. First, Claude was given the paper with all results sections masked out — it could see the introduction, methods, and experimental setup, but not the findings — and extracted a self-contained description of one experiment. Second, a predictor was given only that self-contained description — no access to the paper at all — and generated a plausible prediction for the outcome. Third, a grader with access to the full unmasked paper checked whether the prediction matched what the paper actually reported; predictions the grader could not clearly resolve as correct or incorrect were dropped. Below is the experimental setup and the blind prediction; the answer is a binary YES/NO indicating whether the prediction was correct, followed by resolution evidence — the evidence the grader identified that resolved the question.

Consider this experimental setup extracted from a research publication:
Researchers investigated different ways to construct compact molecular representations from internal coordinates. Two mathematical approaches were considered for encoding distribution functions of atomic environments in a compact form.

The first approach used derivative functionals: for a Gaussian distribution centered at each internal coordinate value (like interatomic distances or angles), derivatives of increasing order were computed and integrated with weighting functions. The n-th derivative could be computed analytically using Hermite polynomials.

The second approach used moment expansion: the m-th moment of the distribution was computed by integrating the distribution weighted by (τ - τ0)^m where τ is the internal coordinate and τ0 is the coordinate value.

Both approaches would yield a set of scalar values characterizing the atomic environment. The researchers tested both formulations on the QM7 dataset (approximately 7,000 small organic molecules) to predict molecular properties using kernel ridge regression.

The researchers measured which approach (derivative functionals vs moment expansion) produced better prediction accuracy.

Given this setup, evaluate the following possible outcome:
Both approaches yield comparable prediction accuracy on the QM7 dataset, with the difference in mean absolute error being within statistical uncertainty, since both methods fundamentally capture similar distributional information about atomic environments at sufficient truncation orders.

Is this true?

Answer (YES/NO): NO